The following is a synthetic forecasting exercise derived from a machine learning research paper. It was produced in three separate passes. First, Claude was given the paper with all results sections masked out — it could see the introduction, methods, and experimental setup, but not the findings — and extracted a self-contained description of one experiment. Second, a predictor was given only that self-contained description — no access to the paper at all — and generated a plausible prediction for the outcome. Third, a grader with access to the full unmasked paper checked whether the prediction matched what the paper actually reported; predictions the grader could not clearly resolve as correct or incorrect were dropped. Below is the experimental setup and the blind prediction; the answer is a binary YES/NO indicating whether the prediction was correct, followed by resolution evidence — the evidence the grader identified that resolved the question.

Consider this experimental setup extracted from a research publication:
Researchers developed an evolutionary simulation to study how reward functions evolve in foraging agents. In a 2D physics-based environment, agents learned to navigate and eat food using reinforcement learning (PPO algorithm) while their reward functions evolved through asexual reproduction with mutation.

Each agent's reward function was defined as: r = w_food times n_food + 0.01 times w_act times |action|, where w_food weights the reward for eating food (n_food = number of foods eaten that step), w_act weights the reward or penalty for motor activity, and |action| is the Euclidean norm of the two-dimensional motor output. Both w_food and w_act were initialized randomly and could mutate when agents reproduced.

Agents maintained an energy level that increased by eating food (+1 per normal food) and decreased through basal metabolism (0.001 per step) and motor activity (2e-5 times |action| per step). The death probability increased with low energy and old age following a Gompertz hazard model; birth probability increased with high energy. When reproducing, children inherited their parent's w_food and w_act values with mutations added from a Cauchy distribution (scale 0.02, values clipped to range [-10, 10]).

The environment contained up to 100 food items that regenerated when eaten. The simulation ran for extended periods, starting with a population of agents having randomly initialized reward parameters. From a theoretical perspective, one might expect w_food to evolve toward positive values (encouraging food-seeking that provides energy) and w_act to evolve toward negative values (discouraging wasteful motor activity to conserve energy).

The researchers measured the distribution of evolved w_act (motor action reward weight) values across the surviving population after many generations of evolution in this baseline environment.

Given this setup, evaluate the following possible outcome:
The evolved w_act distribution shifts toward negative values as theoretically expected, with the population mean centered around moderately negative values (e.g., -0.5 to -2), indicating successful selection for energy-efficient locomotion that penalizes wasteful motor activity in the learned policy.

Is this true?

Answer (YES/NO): NO